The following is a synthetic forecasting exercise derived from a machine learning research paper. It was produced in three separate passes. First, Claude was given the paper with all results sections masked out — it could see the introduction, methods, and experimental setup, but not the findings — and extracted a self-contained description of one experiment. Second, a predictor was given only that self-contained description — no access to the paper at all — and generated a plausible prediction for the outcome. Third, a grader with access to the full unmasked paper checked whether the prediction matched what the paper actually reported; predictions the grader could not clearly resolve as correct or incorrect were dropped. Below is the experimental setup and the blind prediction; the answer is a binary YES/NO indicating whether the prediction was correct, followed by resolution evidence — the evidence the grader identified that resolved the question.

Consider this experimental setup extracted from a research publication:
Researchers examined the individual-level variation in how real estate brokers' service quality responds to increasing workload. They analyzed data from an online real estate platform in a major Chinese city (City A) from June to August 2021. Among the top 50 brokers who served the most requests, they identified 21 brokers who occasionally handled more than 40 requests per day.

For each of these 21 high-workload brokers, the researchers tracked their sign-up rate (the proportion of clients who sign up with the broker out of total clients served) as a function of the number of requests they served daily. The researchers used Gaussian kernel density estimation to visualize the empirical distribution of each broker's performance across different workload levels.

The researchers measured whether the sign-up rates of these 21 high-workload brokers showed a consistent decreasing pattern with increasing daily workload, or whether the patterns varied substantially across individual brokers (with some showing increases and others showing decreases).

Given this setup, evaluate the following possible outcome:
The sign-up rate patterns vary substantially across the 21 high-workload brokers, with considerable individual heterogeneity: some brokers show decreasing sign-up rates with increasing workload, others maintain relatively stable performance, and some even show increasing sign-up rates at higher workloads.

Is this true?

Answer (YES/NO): NO